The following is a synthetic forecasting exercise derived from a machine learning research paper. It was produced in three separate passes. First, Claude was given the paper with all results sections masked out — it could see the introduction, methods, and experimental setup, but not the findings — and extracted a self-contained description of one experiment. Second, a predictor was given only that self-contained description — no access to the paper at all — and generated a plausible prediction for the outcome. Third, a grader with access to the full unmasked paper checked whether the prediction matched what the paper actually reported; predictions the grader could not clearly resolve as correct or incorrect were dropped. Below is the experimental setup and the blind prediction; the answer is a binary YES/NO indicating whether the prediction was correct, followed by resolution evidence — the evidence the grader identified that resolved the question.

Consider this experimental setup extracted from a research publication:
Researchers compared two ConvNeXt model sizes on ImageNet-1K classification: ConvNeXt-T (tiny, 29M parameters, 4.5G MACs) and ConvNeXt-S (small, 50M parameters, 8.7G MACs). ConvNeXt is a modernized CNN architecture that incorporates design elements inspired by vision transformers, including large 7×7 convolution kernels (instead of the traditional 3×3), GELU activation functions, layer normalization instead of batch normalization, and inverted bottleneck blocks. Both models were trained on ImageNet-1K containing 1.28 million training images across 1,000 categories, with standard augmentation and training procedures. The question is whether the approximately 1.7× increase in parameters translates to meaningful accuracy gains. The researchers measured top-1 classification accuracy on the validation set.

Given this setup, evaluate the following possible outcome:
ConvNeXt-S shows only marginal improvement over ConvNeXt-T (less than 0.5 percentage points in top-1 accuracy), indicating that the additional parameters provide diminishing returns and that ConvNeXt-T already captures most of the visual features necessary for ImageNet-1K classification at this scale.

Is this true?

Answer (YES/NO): NO